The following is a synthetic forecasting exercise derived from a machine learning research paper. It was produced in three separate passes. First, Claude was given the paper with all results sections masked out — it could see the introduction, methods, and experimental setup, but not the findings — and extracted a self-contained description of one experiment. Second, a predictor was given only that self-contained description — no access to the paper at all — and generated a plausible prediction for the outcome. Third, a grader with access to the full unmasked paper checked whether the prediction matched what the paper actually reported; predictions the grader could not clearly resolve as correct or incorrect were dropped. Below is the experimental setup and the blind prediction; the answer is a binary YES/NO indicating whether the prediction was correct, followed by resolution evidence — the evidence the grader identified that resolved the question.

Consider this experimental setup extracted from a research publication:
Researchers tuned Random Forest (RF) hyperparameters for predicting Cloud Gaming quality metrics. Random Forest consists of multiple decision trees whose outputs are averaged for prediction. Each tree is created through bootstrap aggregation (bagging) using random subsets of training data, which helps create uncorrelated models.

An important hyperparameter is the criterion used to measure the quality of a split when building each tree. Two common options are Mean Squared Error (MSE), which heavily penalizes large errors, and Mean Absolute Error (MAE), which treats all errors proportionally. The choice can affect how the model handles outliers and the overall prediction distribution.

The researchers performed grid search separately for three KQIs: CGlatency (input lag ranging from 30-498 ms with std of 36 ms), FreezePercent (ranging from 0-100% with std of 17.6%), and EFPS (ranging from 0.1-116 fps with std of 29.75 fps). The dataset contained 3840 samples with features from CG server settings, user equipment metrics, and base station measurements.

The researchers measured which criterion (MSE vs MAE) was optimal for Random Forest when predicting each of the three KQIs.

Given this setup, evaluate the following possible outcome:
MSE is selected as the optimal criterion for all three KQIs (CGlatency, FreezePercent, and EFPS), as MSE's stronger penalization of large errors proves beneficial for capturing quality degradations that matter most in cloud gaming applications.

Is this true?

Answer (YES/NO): NO